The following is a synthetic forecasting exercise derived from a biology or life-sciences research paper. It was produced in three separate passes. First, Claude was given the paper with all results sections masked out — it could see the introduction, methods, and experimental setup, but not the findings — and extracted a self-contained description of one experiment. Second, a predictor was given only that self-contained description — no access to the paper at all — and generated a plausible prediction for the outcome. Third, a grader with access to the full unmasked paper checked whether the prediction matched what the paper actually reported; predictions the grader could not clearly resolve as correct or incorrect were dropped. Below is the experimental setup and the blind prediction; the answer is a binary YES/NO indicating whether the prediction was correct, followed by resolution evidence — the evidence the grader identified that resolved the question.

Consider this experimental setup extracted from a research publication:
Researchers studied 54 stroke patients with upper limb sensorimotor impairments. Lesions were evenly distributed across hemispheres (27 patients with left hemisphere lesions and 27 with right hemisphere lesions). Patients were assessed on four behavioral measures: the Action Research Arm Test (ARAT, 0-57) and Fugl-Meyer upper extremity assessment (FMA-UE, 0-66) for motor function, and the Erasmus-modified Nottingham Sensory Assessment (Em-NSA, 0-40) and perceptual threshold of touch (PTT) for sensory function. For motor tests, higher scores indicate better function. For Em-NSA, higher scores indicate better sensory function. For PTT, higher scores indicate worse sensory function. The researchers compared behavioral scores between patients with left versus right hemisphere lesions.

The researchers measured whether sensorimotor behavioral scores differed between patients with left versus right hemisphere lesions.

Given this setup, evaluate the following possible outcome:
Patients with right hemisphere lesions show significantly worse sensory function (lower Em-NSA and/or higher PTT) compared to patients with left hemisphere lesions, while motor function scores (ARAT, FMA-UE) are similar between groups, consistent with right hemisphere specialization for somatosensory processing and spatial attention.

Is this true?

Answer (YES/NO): NO